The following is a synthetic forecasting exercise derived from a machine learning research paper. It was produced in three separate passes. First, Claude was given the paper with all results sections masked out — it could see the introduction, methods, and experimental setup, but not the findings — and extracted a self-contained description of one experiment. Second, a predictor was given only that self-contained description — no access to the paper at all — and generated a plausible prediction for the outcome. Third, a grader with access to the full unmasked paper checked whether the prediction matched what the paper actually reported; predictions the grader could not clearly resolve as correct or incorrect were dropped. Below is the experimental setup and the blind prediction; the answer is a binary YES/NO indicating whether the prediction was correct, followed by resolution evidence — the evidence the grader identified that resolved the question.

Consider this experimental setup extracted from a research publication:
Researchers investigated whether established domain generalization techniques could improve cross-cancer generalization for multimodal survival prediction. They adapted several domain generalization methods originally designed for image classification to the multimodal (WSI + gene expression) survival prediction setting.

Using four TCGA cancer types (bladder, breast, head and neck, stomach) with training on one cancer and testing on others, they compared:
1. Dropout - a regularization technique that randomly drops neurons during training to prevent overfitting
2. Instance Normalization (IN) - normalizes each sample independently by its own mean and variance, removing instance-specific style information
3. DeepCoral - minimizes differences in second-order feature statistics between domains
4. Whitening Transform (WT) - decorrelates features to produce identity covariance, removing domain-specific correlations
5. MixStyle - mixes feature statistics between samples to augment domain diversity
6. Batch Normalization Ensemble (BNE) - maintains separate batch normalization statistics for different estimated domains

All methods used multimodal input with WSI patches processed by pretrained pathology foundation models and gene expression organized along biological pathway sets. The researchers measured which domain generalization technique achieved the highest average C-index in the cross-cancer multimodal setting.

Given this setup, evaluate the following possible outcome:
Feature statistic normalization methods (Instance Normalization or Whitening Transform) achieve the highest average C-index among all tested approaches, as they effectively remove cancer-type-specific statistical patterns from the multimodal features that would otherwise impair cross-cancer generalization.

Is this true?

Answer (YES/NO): NO